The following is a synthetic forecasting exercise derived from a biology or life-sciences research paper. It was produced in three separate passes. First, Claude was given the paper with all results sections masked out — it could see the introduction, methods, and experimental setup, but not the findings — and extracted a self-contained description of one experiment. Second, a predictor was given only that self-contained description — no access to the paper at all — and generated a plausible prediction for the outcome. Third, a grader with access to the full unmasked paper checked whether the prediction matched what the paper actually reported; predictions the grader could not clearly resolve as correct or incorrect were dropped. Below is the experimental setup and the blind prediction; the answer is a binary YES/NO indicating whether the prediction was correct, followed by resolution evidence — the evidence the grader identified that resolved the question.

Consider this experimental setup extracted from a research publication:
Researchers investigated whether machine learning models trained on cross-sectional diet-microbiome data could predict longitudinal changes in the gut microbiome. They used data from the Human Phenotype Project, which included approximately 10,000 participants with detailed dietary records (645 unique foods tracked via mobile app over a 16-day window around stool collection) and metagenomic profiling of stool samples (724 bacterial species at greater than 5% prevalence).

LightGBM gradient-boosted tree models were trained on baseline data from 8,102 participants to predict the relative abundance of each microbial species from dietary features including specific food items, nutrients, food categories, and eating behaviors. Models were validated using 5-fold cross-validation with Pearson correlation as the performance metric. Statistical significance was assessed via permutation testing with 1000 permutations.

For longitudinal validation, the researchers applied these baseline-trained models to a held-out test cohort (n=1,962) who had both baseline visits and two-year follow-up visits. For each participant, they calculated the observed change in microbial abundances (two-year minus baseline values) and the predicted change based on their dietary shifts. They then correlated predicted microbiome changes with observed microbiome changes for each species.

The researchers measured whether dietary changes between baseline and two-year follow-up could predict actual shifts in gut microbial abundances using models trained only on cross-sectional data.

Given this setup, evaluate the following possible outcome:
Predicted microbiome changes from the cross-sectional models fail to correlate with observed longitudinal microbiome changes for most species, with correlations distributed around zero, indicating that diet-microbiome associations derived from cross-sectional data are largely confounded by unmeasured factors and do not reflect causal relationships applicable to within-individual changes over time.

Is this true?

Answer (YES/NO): NO